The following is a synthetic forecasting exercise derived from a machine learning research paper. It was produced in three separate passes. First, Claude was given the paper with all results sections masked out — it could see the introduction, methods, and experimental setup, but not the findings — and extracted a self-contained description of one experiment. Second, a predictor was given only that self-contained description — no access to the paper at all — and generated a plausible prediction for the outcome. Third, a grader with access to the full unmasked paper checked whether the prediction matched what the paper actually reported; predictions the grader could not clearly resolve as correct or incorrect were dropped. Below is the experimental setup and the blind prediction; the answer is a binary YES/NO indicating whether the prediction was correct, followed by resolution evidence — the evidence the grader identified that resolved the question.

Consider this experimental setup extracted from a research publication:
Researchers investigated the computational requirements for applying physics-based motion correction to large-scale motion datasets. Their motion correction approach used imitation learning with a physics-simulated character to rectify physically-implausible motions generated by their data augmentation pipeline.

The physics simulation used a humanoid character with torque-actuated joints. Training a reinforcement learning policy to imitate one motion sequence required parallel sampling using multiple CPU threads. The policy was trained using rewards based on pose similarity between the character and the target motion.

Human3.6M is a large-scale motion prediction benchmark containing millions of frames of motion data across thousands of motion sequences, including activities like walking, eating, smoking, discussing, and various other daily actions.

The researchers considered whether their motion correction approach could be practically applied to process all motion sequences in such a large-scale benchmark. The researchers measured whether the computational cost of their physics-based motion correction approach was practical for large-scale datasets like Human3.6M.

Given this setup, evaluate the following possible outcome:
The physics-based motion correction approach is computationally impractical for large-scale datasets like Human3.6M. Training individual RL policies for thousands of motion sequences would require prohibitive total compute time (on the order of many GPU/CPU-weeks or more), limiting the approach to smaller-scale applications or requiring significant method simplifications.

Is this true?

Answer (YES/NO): YES